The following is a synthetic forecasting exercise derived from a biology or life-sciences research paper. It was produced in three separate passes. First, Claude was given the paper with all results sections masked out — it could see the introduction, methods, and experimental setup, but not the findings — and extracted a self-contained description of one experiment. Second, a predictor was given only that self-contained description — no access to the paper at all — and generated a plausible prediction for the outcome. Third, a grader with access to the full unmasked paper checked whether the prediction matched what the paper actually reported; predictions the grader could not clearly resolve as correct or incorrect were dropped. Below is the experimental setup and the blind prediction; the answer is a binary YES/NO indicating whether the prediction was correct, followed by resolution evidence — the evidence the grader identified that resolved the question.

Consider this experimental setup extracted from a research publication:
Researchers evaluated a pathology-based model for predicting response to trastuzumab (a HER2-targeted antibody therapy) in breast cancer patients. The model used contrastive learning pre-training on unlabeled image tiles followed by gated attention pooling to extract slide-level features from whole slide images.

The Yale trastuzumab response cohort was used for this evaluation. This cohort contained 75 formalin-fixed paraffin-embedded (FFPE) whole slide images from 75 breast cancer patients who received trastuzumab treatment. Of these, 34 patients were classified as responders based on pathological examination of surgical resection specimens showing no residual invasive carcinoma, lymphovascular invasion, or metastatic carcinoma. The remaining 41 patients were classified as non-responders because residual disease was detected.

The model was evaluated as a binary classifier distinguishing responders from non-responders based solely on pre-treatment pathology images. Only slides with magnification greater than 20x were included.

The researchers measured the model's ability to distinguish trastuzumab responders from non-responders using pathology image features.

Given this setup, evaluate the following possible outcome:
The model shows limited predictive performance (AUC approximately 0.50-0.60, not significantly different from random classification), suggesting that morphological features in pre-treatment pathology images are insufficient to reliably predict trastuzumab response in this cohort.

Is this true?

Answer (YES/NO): NO